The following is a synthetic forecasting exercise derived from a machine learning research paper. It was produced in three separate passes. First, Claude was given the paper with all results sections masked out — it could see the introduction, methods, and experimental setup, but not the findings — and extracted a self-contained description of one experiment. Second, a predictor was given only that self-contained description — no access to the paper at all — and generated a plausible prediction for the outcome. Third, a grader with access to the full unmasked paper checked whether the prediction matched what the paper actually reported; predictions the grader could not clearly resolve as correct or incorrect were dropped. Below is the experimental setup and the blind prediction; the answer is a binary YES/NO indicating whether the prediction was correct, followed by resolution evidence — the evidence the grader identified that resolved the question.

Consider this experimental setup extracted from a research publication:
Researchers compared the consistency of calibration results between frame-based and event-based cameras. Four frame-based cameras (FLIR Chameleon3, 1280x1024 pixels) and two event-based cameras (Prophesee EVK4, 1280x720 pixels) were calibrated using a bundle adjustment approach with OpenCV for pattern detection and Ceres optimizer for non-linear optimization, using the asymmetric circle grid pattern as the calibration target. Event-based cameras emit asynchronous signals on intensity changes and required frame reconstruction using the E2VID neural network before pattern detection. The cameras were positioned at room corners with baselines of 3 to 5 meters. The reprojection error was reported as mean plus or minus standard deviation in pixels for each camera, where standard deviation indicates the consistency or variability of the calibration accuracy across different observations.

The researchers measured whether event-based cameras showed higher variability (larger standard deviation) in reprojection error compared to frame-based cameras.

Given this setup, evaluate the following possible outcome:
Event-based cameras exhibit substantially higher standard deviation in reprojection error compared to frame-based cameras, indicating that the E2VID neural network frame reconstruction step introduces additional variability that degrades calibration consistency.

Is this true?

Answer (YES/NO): YES